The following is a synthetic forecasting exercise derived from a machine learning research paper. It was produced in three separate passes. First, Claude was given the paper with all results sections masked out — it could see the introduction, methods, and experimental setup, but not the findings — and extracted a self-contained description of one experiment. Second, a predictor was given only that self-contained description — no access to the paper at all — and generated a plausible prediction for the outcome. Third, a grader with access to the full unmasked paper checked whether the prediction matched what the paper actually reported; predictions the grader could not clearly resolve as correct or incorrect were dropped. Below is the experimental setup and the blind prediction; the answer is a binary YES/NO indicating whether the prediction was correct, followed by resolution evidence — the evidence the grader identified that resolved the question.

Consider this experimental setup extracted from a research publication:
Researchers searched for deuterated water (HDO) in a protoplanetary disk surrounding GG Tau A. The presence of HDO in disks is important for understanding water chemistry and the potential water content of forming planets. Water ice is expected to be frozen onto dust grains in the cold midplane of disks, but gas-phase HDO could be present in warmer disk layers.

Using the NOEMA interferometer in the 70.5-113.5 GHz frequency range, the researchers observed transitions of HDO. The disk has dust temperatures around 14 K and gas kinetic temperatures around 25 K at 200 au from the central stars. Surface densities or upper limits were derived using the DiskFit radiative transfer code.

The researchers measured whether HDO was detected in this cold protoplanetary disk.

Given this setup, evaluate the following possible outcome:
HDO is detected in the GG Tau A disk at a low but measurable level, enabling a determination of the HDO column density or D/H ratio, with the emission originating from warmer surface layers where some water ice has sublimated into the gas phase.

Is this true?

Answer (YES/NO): NO